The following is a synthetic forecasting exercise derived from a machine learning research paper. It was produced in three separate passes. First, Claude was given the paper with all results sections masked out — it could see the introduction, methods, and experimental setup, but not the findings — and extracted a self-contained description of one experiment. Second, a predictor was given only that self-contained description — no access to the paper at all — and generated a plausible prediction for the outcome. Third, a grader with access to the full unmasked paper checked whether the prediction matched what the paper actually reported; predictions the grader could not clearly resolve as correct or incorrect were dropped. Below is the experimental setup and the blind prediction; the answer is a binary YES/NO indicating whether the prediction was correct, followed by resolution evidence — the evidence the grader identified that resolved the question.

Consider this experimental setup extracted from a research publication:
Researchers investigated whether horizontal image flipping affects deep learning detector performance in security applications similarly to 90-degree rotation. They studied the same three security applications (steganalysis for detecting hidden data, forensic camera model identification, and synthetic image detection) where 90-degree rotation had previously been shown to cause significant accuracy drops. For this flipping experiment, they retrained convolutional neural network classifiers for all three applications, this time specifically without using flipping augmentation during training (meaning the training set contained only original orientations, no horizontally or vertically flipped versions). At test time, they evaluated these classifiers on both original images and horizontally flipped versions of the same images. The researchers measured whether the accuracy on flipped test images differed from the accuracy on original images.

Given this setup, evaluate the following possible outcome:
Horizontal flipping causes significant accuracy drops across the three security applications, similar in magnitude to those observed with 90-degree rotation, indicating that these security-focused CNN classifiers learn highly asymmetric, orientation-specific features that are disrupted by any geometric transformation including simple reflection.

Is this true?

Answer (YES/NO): NO